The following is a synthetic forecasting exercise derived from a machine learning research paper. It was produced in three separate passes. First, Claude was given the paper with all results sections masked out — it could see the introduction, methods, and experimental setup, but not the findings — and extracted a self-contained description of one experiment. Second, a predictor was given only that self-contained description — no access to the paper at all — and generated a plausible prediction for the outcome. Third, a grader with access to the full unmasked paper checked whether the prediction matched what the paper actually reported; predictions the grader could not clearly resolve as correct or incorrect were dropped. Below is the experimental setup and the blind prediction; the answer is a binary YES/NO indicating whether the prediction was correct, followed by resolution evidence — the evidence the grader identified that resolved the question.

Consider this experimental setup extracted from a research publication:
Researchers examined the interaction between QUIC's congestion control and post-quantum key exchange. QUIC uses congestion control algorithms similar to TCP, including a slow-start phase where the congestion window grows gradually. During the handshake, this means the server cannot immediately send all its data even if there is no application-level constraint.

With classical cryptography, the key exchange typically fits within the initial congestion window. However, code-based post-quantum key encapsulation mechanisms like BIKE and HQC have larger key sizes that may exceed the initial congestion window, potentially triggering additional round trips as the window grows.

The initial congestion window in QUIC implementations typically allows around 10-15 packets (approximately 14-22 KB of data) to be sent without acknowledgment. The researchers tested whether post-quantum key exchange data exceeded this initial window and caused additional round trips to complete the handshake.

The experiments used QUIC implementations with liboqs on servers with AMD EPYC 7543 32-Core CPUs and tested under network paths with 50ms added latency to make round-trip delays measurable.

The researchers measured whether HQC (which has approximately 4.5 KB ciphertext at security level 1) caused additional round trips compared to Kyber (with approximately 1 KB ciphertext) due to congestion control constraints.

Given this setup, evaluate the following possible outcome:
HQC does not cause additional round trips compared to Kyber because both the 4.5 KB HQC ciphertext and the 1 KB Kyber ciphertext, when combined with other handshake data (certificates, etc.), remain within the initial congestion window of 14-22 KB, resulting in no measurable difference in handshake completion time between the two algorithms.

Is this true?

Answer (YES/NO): NO